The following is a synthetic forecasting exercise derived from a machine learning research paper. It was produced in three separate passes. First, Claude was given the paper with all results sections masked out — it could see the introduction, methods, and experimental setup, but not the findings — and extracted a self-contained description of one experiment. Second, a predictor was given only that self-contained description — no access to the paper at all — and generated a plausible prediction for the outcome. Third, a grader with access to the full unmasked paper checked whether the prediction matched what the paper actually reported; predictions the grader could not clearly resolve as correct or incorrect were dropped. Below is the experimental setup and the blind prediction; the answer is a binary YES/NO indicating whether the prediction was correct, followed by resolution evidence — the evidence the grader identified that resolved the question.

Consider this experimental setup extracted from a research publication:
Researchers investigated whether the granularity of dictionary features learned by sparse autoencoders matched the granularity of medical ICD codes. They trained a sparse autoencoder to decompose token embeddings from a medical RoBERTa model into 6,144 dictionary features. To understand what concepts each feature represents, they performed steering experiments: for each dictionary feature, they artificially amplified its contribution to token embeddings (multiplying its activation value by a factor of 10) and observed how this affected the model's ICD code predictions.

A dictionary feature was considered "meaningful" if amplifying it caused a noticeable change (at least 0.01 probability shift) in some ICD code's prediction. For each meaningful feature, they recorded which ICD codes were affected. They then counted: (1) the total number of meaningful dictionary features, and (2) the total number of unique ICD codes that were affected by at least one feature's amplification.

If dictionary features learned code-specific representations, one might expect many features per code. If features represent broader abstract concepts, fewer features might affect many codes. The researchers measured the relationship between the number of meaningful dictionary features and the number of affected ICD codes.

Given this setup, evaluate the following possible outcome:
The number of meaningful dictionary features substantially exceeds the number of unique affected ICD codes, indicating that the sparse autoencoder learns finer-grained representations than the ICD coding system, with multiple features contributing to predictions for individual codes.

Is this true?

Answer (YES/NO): NO